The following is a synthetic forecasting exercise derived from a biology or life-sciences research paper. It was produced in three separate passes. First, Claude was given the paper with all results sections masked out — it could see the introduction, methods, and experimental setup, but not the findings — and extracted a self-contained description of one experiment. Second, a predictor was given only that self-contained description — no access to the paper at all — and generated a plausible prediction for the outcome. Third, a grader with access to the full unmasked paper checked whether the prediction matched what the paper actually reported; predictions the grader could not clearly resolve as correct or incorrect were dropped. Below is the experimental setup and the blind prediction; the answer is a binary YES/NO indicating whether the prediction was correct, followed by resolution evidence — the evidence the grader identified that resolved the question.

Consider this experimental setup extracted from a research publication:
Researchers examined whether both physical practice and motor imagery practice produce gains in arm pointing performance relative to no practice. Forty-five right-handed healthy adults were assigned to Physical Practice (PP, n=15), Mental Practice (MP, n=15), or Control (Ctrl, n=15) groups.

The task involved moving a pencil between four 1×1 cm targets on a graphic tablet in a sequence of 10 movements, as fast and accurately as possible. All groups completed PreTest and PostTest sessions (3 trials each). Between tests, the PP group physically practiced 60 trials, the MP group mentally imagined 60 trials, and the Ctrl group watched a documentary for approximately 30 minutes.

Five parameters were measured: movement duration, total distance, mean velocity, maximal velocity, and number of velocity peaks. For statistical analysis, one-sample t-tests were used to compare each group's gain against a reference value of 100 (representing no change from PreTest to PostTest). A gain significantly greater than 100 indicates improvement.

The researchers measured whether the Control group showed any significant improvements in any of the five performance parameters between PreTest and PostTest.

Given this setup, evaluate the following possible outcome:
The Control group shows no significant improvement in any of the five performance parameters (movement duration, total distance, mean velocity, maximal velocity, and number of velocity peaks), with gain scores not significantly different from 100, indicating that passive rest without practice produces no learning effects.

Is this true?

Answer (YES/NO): NO